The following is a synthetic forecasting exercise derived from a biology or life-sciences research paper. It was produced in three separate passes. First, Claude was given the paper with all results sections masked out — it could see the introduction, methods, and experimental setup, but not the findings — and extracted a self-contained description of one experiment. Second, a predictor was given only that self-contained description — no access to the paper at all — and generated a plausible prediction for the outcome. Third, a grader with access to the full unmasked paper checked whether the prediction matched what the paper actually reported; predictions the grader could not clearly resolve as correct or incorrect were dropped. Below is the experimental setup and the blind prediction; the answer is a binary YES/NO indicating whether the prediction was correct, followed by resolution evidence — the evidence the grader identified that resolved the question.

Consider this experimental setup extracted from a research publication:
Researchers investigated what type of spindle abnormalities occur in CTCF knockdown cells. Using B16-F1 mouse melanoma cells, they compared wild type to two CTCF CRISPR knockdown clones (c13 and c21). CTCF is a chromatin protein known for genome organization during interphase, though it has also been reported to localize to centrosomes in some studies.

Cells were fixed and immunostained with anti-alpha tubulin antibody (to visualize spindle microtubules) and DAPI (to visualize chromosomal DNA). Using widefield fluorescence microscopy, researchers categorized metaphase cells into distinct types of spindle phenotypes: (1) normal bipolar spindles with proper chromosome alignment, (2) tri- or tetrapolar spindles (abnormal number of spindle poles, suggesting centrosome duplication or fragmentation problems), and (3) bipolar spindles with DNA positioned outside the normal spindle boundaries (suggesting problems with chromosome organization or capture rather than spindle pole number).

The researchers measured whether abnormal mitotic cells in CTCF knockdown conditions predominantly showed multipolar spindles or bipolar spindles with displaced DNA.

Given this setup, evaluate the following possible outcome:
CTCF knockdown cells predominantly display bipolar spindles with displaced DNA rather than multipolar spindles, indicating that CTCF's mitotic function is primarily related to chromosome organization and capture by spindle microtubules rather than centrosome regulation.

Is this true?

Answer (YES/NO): YES